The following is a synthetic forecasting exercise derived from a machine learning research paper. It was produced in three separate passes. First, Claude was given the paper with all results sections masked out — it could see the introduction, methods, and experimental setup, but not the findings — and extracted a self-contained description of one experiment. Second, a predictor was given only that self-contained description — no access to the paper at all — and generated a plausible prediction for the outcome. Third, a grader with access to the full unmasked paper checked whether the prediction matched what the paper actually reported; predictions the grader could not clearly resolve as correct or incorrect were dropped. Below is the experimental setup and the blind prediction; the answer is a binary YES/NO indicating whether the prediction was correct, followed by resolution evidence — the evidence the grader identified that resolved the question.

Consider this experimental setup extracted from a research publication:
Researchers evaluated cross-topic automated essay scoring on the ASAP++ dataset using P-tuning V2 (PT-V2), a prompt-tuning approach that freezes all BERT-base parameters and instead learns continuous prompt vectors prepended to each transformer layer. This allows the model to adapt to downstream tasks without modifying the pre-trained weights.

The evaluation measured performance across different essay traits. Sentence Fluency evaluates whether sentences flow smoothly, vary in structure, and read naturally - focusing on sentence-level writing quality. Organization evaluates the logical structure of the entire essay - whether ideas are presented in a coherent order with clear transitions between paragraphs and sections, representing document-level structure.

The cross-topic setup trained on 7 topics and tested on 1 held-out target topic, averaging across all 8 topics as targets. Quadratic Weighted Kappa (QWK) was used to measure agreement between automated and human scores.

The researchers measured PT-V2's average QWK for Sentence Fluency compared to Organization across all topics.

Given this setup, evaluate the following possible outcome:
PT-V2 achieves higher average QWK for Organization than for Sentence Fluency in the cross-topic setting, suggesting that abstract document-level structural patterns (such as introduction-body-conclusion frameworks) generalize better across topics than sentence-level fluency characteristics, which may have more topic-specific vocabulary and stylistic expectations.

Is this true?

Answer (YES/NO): NO